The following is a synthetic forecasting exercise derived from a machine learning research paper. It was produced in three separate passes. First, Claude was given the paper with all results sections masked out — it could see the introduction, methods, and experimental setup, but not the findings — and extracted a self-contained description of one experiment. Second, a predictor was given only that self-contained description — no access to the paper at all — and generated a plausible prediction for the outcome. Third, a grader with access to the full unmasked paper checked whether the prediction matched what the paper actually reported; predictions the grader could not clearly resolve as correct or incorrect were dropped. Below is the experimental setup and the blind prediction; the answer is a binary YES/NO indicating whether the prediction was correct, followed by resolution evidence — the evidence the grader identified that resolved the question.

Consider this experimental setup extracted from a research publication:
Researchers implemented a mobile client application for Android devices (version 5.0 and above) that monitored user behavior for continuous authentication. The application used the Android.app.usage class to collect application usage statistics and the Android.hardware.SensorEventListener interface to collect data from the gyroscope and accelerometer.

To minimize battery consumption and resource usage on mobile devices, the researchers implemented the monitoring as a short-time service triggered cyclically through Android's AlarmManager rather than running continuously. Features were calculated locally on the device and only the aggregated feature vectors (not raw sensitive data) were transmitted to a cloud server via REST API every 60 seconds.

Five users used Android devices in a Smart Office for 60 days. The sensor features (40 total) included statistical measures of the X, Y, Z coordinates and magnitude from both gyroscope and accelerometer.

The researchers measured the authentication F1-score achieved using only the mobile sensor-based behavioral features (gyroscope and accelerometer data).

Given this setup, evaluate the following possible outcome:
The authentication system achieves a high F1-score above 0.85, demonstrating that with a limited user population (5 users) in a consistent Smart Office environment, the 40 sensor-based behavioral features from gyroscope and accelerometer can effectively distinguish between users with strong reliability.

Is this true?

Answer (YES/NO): YES